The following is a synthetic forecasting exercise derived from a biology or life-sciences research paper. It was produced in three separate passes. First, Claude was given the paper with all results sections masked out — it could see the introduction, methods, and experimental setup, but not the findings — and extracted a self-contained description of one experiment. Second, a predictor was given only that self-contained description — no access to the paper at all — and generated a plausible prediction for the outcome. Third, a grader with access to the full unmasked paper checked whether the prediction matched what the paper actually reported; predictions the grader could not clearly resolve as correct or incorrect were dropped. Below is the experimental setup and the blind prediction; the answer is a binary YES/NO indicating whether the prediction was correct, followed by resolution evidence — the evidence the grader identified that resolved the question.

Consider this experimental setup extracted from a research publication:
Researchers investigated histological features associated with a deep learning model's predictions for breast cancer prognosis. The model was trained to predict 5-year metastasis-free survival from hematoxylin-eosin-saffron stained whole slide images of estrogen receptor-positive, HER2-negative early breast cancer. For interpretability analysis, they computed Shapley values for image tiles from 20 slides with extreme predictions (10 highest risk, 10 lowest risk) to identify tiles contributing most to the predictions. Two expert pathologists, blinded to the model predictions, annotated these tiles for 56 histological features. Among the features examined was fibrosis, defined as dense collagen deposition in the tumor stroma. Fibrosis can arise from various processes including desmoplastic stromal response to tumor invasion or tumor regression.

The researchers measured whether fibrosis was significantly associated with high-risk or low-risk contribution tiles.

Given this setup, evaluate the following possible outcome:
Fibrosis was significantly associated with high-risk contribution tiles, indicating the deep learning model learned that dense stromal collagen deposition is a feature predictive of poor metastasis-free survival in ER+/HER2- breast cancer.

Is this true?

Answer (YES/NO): NO